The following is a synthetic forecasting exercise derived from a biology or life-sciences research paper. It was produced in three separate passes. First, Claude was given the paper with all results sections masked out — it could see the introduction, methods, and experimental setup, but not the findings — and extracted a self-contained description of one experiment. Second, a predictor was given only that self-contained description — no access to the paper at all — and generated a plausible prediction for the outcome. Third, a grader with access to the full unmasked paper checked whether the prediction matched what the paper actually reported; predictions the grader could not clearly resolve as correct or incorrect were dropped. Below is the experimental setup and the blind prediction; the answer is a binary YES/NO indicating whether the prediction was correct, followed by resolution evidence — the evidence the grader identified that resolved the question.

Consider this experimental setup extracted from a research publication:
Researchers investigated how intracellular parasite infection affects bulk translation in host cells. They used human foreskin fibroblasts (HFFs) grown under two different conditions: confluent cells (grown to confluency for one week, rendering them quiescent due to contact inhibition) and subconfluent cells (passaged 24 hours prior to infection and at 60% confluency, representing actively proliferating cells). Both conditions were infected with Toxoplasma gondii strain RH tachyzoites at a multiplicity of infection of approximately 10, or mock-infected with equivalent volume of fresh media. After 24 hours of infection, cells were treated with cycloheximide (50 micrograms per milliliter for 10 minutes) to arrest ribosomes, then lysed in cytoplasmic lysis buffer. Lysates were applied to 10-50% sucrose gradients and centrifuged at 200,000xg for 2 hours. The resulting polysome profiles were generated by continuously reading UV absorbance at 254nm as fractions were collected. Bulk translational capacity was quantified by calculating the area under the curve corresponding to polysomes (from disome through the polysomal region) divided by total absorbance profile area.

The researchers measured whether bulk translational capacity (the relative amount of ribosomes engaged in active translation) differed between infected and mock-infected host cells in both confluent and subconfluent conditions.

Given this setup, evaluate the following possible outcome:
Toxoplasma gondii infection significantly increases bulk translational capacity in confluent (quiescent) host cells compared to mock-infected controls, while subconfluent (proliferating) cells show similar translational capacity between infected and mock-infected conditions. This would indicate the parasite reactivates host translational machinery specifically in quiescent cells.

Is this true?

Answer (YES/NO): NO